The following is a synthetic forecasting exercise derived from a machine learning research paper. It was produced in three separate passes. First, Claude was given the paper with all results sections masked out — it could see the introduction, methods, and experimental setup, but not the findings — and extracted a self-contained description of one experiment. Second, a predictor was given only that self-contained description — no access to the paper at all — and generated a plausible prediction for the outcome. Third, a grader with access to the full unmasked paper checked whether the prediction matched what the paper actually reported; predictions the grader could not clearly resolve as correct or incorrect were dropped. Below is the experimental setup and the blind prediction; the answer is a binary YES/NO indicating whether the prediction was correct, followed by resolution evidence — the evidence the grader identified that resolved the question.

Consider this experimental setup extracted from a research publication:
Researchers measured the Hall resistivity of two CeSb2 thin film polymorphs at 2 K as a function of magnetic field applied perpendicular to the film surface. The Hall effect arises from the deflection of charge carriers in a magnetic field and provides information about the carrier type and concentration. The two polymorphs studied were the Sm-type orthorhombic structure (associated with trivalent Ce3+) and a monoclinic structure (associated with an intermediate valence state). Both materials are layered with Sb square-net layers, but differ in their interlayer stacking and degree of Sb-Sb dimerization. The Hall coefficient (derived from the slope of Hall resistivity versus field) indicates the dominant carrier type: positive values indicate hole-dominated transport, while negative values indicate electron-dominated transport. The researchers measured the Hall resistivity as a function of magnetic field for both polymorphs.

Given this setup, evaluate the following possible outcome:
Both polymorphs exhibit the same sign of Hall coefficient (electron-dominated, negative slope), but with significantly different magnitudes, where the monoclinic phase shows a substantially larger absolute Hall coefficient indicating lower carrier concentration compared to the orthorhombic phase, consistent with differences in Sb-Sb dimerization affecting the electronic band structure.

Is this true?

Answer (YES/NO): NO